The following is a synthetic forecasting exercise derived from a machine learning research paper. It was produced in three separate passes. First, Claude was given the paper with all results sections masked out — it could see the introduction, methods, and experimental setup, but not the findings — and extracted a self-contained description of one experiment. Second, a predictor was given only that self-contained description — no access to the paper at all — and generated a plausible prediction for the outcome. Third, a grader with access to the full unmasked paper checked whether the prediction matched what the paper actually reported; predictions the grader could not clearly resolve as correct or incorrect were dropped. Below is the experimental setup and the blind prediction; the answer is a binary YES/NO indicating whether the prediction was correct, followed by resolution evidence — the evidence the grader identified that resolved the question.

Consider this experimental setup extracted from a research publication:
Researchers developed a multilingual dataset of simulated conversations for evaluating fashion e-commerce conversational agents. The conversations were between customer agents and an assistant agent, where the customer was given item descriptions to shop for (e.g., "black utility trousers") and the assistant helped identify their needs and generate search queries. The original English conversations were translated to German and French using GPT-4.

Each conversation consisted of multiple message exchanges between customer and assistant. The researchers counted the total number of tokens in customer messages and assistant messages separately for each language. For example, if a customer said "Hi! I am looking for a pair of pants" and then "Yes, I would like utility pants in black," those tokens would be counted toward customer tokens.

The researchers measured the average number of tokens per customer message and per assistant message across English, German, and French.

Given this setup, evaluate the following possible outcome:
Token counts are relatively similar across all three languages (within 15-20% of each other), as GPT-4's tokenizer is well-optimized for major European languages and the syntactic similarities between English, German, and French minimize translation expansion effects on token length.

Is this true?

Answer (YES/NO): NO